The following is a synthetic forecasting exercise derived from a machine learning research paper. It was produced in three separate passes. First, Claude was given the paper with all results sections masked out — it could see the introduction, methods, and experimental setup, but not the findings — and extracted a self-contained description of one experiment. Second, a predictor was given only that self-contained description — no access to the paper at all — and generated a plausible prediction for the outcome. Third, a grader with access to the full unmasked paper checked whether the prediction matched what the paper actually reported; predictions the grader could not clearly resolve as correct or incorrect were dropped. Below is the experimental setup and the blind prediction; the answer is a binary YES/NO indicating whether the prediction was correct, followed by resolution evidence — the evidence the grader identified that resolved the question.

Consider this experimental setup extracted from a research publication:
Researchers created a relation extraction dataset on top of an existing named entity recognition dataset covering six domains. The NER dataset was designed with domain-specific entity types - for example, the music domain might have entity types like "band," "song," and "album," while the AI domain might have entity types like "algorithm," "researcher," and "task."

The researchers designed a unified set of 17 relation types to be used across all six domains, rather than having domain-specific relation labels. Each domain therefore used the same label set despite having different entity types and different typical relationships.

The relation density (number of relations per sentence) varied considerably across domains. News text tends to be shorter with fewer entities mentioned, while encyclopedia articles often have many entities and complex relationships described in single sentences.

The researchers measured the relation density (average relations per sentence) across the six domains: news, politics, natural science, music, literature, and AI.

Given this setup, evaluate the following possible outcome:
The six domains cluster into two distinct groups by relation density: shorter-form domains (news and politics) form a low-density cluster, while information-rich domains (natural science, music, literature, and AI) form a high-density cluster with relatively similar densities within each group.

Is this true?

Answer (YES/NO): NO